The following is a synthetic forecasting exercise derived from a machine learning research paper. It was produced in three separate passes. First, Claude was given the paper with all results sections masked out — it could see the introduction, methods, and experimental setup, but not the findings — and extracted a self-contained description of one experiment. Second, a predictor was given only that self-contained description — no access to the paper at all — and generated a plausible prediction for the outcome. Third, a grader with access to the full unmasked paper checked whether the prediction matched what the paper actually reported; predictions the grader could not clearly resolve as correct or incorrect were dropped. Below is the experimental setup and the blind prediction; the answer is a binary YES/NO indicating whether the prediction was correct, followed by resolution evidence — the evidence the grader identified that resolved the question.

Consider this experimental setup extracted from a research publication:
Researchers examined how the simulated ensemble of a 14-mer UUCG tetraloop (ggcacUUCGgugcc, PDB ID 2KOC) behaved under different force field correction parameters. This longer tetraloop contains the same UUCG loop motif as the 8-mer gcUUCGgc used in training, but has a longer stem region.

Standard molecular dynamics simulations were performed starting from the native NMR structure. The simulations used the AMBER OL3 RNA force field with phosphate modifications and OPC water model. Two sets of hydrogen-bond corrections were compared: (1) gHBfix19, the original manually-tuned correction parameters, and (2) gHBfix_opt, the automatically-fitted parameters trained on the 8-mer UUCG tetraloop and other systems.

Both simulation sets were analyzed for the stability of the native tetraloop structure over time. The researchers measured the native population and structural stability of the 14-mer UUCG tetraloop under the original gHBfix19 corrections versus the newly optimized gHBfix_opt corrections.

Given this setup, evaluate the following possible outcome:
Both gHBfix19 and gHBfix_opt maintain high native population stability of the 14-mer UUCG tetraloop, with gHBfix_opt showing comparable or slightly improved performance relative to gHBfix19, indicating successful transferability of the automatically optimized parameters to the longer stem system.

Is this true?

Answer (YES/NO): NO